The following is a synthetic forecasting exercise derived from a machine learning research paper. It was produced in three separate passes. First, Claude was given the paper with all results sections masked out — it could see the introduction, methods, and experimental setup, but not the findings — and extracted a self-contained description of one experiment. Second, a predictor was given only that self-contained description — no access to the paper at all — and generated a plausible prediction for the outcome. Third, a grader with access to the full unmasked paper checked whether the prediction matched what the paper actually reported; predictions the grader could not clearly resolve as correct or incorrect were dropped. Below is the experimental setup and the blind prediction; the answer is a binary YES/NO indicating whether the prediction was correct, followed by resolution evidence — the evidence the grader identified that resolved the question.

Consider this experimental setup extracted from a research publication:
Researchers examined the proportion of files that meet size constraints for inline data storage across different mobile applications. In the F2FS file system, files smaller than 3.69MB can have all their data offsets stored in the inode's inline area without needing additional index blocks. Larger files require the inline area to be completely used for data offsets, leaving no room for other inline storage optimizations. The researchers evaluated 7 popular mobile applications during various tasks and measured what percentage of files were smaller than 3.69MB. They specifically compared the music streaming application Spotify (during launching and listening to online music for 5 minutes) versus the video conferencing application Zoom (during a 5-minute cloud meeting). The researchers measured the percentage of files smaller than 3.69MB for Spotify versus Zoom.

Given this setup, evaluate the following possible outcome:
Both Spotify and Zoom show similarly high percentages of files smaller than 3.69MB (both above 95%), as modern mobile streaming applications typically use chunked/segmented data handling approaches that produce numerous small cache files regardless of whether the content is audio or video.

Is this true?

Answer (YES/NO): NO